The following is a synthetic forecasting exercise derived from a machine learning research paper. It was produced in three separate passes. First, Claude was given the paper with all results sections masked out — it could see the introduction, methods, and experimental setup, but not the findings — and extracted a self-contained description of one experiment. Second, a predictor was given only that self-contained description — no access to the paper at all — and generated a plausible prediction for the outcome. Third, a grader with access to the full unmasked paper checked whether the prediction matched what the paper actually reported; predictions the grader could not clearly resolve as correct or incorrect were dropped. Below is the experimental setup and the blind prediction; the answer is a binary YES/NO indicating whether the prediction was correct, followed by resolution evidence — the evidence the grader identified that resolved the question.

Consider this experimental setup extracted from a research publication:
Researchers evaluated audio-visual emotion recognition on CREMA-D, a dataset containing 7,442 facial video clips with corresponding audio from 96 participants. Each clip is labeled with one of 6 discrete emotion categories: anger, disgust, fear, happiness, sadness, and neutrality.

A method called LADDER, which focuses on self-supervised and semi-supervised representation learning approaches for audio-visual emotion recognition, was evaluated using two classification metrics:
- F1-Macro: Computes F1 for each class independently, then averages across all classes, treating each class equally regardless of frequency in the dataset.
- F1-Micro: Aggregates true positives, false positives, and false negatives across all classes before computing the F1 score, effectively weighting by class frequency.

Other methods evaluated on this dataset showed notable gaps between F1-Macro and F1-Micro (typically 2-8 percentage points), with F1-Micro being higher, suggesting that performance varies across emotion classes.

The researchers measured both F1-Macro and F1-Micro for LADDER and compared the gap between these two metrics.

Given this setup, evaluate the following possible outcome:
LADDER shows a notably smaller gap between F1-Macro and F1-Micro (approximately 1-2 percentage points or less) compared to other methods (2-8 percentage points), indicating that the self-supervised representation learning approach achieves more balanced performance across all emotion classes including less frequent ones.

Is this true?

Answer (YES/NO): YES